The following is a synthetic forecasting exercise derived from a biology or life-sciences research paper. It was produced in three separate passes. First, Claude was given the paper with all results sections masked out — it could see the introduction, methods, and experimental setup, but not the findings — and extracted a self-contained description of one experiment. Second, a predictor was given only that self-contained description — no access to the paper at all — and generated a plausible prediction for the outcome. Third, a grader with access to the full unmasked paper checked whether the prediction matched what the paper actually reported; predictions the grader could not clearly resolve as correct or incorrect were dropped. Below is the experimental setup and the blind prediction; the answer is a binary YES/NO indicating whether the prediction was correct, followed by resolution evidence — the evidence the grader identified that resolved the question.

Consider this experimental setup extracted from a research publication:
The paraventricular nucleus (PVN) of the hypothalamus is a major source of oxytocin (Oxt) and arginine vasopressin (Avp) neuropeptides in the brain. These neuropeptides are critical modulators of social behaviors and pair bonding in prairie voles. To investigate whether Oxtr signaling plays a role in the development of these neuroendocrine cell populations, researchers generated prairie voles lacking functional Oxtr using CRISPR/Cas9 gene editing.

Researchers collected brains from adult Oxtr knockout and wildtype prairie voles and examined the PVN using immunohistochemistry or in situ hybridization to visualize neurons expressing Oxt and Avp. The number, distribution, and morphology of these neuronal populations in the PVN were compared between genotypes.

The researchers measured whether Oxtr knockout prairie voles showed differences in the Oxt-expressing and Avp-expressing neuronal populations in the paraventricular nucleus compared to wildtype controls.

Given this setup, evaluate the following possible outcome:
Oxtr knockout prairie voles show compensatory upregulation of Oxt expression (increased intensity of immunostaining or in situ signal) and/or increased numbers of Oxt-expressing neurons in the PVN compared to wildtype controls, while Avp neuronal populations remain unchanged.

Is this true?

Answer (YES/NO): NO